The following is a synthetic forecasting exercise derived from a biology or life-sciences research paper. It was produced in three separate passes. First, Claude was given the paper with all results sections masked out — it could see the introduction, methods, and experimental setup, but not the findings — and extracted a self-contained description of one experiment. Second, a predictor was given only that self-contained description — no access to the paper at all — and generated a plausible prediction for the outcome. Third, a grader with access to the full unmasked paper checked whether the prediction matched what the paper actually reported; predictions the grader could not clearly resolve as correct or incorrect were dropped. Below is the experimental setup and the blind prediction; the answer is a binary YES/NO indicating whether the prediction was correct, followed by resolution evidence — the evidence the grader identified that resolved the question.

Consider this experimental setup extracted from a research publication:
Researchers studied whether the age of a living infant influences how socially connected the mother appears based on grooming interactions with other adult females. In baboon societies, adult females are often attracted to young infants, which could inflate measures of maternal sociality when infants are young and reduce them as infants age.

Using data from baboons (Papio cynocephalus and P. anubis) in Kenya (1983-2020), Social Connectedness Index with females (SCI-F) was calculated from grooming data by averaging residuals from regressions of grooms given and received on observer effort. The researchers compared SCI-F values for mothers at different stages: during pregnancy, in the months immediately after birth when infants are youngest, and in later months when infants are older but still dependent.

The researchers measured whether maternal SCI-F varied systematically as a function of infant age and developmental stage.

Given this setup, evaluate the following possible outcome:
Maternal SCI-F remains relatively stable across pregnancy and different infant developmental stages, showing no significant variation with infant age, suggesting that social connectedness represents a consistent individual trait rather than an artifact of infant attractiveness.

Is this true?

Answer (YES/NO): NO